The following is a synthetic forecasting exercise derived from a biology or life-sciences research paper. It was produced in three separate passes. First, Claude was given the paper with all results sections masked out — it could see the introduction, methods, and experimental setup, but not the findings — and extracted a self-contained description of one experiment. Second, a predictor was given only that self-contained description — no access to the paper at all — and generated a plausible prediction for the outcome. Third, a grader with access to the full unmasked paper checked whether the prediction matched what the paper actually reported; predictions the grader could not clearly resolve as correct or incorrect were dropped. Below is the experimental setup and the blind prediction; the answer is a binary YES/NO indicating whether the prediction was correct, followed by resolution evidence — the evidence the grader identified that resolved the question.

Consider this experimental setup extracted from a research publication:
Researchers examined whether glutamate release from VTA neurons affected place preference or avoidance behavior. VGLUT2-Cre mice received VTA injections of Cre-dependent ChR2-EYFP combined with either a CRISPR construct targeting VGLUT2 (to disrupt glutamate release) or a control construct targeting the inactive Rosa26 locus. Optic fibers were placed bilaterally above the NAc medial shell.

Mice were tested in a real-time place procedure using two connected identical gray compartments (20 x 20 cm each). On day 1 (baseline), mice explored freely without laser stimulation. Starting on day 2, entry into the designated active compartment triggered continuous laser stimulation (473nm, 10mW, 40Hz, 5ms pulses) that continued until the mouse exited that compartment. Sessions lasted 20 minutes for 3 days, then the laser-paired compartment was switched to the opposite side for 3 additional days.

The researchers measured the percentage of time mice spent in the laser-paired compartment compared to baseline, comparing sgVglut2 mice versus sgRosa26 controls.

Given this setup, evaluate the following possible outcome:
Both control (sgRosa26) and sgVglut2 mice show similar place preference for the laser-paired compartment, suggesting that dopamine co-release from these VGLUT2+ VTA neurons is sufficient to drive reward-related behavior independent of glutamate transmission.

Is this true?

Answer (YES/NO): NO